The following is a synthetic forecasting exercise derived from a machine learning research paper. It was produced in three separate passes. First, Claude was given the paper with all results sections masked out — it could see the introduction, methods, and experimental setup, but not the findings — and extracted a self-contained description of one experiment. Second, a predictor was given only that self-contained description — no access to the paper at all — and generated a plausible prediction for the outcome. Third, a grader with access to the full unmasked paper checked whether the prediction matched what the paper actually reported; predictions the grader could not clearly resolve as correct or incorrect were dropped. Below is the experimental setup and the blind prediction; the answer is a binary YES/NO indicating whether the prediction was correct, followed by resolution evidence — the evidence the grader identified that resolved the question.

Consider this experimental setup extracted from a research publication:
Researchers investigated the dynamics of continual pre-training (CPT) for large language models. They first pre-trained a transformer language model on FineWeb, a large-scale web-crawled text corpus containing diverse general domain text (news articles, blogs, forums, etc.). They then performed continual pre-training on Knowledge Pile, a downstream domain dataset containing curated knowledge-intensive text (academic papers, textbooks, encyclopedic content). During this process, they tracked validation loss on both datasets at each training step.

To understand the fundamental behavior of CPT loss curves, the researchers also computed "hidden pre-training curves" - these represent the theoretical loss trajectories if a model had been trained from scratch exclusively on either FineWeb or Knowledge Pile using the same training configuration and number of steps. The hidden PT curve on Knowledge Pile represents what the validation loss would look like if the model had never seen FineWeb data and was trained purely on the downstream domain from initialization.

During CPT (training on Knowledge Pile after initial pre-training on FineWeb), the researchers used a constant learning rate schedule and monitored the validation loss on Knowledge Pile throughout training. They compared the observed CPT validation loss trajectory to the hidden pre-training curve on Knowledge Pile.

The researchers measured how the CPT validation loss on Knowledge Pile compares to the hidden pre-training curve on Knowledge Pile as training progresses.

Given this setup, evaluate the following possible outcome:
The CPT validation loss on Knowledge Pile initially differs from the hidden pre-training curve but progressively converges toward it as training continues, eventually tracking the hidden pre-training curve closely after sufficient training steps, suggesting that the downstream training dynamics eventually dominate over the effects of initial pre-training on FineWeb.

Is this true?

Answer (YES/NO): YES